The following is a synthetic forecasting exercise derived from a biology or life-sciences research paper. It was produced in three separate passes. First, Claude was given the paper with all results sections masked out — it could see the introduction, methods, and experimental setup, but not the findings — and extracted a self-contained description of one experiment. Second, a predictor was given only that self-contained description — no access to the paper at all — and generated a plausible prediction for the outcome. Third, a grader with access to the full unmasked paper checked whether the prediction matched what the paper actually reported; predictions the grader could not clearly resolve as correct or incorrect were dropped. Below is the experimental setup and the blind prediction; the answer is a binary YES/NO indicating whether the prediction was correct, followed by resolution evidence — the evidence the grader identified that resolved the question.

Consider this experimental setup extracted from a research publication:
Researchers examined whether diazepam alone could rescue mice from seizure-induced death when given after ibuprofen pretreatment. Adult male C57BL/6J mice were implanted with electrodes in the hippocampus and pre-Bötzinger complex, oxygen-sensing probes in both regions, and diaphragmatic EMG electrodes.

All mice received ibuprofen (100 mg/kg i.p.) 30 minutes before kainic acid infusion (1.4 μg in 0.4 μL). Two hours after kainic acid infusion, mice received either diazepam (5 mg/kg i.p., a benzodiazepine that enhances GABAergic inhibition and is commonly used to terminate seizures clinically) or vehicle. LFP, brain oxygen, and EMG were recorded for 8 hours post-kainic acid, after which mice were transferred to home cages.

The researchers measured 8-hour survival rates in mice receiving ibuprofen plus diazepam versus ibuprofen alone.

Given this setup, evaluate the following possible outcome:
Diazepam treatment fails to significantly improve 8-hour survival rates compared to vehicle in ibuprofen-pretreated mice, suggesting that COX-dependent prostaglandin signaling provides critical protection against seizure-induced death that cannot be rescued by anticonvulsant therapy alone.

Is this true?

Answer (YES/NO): NO